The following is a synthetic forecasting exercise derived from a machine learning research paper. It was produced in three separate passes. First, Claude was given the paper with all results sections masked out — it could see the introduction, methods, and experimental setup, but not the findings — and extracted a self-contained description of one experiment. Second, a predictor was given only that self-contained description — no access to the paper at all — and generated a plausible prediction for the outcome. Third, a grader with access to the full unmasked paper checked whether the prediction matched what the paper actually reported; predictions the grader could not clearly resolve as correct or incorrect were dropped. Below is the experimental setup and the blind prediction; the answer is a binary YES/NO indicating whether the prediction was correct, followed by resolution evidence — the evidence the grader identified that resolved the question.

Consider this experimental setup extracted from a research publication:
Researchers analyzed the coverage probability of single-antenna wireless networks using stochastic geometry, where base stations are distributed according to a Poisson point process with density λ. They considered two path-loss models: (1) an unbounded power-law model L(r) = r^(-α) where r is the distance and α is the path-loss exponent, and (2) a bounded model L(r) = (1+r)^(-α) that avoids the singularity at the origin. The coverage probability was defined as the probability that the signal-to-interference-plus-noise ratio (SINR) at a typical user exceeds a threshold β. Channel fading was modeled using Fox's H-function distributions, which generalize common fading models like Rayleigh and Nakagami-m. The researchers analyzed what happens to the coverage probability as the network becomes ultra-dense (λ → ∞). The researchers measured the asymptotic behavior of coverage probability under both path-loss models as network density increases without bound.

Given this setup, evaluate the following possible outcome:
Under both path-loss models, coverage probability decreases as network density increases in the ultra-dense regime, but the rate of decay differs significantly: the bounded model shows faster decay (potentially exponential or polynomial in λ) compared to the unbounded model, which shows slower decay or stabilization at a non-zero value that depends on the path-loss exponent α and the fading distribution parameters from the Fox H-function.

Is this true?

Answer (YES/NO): NO